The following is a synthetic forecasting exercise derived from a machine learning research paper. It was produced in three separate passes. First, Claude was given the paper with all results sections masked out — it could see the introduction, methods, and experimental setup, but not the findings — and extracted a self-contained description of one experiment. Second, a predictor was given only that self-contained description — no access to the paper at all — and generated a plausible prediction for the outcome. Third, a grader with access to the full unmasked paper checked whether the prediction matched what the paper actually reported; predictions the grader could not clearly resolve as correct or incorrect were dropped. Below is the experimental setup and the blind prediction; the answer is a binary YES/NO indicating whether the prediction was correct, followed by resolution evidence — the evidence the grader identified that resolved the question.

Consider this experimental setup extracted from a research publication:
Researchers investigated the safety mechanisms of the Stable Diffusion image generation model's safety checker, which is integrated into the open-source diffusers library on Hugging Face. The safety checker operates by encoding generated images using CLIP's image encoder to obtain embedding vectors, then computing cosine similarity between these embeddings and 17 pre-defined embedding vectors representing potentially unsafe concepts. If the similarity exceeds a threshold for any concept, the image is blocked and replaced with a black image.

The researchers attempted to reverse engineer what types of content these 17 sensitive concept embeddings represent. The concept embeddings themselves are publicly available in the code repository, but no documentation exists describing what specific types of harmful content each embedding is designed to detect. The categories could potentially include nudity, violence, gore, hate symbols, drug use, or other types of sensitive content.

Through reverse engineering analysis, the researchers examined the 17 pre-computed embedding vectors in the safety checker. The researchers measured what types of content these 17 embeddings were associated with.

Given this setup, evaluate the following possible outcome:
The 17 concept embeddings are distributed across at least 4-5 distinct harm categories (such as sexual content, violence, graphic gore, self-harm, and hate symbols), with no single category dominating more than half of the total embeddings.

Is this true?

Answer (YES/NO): NO